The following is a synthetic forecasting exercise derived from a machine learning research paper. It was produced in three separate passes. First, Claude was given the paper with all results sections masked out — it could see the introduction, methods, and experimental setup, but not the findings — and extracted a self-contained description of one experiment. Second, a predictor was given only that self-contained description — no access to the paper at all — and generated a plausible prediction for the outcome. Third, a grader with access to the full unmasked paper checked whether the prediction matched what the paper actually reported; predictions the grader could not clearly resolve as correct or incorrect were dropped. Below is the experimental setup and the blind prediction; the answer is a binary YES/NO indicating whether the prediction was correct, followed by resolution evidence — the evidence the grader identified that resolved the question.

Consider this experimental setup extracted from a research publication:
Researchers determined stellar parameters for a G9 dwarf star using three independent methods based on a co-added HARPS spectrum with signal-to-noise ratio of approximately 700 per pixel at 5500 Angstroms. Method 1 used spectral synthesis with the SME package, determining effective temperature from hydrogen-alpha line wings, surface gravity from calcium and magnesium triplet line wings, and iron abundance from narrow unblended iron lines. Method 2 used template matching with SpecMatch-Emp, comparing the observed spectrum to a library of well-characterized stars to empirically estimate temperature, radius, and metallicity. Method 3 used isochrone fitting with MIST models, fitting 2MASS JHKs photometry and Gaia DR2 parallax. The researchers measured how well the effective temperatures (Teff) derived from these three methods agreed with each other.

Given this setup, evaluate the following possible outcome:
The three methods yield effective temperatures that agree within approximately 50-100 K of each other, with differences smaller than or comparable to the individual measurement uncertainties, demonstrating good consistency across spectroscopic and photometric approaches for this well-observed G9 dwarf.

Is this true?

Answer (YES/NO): NO